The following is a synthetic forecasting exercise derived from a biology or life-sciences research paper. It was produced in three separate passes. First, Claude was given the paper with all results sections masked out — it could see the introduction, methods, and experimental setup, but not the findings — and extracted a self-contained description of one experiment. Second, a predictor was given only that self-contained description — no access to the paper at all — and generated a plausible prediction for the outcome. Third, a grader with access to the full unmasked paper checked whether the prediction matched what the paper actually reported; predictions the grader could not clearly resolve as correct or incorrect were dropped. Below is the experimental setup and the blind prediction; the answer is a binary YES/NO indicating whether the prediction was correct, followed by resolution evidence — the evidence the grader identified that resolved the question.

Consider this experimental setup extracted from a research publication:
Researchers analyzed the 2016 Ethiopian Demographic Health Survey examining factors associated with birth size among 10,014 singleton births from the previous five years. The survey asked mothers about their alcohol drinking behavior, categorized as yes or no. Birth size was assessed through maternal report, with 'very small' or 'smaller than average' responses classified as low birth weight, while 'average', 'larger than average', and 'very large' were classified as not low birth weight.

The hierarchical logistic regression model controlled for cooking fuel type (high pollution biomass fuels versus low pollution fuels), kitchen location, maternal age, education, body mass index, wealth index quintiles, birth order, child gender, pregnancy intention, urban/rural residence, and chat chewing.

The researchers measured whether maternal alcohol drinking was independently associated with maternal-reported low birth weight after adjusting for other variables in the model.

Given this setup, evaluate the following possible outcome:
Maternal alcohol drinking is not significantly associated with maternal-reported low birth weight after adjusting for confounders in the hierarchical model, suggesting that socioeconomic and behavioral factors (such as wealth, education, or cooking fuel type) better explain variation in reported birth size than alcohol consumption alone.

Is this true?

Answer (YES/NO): NO